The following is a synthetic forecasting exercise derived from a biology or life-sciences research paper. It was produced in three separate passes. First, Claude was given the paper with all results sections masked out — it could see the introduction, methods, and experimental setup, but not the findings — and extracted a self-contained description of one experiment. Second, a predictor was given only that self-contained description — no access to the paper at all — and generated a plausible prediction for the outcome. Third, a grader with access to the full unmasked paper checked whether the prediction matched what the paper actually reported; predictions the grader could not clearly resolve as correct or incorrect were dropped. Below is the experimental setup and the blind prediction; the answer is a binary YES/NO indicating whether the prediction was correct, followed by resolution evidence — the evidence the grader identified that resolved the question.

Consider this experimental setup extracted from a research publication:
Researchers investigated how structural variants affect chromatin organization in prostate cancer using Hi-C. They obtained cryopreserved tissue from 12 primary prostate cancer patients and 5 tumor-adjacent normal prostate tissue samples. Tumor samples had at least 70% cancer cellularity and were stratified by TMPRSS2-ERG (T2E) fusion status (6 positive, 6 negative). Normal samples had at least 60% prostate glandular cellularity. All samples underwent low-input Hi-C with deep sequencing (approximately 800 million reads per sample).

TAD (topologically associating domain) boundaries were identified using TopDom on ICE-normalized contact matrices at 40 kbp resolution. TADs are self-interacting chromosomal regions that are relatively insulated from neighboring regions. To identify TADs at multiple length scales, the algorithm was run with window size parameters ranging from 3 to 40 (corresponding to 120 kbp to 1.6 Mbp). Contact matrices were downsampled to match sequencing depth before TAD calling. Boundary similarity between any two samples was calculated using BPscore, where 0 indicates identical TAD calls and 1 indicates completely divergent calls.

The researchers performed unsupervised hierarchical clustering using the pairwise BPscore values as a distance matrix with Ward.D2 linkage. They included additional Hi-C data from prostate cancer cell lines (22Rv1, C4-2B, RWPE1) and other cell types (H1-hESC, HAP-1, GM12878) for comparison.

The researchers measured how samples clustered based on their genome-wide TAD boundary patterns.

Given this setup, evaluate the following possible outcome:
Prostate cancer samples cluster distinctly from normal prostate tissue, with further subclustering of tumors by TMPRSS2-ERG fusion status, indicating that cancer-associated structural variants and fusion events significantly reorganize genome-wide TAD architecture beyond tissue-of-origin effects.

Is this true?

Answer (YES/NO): NO